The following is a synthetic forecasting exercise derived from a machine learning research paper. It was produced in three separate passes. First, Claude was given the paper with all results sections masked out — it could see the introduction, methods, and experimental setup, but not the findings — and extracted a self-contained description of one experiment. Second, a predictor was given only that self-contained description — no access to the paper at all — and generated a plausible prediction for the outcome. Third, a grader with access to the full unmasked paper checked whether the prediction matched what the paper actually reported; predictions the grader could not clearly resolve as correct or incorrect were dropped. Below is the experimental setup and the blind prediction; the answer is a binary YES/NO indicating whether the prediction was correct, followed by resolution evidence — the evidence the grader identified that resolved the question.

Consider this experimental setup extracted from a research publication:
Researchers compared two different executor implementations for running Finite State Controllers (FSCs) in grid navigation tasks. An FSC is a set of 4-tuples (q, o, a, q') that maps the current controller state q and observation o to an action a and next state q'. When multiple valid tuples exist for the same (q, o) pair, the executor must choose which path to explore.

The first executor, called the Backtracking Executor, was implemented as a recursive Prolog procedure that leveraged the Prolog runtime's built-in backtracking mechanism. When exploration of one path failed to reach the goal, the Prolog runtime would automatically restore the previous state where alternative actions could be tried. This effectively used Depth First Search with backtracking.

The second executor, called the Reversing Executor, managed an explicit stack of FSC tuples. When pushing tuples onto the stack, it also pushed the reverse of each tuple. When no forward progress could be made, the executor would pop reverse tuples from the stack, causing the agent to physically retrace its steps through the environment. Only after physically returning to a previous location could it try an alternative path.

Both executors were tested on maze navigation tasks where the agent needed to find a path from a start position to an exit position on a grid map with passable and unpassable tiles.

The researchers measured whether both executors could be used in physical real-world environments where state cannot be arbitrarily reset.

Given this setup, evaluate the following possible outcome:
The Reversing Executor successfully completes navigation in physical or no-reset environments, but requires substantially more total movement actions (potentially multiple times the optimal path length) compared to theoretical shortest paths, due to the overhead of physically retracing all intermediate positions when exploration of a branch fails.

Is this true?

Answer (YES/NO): NO